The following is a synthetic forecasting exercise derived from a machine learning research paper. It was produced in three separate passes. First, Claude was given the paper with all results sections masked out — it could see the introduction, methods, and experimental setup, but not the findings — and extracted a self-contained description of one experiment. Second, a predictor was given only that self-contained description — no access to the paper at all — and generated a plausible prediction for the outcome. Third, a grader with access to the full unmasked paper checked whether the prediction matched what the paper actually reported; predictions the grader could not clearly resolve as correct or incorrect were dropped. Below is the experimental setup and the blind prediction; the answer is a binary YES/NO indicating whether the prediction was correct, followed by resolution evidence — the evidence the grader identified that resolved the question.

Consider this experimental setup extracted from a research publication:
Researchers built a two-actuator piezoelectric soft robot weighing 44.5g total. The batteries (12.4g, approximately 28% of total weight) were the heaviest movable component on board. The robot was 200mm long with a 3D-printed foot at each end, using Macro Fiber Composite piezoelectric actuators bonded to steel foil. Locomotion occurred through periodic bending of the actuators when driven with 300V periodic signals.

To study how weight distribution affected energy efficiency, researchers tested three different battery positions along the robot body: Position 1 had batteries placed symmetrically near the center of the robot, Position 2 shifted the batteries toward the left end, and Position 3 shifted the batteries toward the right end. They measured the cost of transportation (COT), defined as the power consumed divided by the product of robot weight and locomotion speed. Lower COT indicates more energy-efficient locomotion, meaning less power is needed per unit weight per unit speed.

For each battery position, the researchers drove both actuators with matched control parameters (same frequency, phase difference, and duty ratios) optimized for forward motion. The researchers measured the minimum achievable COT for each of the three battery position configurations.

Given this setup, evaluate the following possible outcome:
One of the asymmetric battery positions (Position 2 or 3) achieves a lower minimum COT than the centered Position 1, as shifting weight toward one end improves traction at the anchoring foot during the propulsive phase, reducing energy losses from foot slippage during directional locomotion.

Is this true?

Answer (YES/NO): NO